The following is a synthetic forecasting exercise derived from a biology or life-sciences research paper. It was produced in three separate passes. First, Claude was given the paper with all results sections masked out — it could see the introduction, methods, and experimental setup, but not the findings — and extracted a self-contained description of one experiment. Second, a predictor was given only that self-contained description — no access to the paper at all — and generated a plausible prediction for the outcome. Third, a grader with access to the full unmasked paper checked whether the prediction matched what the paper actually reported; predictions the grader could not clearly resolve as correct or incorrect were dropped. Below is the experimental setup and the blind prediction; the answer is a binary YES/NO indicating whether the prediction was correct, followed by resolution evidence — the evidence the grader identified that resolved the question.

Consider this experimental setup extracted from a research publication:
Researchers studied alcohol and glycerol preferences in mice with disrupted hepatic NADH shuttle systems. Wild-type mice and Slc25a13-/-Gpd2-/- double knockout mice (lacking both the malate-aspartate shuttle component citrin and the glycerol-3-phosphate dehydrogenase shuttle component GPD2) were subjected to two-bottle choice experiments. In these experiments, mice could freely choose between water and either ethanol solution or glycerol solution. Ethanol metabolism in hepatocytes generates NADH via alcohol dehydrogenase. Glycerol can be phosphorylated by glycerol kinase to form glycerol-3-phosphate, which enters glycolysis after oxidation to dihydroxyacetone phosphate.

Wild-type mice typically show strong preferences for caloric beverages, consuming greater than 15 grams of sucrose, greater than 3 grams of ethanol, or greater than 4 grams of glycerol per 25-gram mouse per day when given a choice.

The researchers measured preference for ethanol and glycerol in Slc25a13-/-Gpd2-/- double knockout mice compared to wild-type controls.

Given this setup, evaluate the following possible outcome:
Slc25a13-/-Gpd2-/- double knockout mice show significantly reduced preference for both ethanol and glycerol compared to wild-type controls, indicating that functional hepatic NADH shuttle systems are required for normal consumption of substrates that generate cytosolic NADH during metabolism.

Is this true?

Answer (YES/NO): YES